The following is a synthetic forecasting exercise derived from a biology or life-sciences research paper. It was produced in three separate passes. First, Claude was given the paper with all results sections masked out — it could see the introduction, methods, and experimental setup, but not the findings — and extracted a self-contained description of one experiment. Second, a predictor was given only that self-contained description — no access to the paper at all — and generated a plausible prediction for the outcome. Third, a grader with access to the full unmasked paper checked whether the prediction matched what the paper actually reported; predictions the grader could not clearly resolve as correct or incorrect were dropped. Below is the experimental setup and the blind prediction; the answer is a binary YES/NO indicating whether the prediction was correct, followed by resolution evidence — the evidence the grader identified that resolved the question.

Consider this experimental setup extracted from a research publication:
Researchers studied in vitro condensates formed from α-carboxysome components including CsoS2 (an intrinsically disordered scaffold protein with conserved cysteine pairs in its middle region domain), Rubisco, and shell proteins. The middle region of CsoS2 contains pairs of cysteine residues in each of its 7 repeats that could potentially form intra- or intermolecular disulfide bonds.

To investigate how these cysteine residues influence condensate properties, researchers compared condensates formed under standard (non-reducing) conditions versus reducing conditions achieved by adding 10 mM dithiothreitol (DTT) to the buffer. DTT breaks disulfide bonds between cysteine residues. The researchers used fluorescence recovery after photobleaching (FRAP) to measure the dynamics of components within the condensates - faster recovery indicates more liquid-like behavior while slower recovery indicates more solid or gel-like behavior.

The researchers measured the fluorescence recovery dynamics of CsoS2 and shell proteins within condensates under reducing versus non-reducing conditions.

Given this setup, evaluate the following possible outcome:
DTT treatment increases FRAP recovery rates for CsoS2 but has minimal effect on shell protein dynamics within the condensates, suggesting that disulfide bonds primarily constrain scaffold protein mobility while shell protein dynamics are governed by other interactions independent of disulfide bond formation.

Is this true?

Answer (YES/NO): NO